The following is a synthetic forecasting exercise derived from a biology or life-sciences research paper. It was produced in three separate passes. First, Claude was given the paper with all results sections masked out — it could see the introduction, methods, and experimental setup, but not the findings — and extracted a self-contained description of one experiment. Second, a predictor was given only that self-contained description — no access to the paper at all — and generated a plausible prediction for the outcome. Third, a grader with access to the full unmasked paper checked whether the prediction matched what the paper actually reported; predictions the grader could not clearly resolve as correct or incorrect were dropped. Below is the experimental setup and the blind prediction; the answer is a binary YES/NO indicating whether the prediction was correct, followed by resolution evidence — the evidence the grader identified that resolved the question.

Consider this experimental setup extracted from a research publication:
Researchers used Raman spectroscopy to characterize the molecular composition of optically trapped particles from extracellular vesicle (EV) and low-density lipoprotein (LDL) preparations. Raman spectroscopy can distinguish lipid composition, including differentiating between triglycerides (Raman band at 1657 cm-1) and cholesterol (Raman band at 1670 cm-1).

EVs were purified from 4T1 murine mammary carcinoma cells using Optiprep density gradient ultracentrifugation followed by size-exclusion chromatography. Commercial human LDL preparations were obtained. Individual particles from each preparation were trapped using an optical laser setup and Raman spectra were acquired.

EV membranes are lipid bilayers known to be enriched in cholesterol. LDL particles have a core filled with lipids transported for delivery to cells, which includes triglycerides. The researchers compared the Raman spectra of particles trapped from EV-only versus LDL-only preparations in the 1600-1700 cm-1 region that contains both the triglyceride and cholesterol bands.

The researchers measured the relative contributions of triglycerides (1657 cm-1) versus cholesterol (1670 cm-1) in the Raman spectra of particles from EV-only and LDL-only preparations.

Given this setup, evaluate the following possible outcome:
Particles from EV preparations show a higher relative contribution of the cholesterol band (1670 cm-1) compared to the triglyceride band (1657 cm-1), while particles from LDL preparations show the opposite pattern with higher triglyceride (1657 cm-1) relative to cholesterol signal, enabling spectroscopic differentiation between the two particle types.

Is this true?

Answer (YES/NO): YES